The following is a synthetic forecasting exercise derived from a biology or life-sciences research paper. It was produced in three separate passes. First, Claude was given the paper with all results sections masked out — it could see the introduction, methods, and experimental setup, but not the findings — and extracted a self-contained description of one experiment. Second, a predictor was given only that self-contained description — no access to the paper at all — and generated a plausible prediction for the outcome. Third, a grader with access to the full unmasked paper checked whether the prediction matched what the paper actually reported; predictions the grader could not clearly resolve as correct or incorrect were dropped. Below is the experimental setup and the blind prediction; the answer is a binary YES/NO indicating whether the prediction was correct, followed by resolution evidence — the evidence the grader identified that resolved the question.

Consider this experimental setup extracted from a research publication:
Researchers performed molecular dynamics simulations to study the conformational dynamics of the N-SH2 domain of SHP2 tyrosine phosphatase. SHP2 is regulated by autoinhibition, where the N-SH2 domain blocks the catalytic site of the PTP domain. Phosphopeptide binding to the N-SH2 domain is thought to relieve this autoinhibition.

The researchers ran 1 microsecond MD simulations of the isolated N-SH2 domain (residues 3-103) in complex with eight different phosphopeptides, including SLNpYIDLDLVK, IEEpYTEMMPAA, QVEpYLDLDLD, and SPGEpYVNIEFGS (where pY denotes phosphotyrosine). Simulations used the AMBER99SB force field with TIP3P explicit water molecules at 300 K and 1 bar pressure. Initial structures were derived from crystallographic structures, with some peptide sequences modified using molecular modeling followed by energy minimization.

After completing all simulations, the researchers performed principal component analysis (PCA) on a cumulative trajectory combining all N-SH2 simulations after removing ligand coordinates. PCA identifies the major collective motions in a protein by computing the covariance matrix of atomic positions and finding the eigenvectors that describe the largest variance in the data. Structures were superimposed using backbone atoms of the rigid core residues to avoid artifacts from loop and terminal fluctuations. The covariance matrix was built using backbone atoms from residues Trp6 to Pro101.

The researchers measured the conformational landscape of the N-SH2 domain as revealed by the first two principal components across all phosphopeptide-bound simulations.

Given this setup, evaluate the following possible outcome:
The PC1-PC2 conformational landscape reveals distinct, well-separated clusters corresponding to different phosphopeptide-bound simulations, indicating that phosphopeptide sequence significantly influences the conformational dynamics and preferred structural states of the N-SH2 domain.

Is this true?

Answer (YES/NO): NO